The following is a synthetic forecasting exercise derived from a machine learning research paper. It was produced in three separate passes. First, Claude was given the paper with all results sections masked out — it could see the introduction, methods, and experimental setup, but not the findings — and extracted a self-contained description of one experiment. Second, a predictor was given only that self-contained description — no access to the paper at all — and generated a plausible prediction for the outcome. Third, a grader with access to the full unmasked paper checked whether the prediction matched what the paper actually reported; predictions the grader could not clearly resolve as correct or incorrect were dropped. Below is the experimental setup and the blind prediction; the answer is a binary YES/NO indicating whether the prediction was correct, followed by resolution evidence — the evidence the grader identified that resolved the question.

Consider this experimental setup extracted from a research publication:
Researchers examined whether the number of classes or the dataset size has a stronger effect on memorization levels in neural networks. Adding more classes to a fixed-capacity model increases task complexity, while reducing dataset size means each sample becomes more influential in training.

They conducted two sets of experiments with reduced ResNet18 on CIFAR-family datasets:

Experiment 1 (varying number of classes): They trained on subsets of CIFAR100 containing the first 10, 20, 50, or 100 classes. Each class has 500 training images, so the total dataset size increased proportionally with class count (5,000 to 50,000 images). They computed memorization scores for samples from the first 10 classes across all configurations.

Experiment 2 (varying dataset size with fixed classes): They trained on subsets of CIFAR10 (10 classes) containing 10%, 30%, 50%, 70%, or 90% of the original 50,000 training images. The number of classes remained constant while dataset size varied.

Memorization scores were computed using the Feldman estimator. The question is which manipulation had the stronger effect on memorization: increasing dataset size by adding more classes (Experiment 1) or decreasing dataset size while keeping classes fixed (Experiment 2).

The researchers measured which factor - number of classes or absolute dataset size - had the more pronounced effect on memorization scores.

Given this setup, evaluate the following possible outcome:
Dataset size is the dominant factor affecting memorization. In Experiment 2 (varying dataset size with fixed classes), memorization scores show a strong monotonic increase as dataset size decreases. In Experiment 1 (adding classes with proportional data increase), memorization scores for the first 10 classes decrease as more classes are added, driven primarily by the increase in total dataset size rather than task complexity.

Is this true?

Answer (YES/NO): NO